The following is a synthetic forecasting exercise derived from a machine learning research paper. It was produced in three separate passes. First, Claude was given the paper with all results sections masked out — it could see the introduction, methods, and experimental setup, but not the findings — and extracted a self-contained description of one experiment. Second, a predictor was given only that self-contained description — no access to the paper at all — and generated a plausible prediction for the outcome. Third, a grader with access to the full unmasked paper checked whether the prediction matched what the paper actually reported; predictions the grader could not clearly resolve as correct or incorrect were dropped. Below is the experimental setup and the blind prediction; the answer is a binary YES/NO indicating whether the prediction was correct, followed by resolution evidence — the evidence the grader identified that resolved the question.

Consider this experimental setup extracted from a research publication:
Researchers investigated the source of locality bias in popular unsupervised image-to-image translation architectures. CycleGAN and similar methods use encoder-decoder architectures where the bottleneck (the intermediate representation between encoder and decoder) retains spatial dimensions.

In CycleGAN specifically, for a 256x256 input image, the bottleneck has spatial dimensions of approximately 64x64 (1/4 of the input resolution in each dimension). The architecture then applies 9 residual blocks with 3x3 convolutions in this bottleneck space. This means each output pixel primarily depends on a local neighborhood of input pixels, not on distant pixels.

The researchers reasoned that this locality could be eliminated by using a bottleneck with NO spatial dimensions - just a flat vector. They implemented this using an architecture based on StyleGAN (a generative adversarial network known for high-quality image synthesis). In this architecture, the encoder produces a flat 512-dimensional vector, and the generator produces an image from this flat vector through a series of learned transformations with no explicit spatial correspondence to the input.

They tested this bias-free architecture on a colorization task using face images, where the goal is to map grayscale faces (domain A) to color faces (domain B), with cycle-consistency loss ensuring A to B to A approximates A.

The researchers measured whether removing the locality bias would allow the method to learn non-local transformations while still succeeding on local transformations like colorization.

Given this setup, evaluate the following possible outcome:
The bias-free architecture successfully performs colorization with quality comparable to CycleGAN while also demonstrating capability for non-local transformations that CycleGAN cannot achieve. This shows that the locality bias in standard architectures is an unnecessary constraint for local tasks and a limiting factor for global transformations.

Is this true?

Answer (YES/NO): NO